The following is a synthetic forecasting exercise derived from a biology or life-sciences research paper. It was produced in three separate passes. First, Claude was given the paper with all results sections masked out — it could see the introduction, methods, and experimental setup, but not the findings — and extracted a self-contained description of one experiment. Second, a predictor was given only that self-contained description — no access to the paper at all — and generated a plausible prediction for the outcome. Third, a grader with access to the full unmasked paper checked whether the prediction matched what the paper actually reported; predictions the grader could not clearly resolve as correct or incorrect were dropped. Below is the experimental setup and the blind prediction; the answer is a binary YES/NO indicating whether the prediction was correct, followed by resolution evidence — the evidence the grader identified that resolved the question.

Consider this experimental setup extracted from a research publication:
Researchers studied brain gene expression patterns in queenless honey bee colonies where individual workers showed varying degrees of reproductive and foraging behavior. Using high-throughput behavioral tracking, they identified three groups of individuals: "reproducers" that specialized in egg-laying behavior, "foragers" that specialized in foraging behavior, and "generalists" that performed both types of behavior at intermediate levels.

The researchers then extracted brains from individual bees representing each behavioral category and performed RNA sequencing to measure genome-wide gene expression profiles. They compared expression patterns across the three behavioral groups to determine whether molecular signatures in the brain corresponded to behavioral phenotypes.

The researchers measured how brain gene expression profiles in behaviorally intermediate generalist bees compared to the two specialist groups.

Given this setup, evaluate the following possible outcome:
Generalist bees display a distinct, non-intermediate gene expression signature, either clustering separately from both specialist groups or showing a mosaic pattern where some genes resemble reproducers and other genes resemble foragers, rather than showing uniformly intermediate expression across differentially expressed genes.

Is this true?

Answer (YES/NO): NO